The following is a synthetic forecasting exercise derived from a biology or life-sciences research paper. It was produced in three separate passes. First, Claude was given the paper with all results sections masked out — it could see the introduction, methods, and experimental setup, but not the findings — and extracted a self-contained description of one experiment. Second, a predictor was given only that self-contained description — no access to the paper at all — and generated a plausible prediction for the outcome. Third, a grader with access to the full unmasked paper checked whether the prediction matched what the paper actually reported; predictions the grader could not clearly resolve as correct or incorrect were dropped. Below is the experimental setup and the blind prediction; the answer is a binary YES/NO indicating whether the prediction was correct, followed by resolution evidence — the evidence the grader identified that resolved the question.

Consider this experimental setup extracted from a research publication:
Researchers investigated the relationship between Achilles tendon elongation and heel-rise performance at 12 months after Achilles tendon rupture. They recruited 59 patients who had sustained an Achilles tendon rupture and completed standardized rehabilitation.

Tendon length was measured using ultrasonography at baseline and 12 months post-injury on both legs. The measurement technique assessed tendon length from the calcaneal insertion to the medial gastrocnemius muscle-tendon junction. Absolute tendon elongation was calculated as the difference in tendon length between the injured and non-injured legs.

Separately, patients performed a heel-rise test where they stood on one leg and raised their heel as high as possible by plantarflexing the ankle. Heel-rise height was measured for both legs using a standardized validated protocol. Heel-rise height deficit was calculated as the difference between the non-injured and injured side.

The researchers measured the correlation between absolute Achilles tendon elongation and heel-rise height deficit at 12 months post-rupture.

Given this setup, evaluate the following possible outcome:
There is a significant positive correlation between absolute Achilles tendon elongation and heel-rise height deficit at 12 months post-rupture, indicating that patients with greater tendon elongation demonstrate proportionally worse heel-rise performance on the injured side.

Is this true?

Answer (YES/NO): NO